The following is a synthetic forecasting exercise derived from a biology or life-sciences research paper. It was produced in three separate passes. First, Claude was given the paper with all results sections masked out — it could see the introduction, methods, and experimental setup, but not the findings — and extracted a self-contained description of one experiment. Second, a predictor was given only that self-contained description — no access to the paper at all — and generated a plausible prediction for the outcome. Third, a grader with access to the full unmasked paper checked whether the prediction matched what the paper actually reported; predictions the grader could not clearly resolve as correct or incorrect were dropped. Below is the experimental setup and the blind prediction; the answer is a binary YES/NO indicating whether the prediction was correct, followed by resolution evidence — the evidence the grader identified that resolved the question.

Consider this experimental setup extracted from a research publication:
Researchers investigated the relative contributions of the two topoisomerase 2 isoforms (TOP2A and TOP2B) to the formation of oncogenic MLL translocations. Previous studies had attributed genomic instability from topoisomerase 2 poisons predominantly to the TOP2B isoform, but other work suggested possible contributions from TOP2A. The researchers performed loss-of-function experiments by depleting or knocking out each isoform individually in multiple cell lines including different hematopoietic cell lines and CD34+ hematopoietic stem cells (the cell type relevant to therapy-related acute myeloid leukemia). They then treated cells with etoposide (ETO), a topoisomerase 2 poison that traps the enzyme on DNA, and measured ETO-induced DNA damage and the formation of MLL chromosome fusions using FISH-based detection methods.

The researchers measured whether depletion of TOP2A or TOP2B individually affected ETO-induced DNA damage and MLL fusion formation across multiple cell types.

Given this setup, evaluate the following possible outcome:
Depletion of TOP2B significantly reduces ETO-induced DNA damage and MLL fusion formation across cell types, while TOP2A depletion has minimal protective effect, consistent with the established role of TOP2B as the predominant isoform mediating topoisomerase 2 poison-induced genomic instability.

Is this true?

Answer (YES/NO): NO